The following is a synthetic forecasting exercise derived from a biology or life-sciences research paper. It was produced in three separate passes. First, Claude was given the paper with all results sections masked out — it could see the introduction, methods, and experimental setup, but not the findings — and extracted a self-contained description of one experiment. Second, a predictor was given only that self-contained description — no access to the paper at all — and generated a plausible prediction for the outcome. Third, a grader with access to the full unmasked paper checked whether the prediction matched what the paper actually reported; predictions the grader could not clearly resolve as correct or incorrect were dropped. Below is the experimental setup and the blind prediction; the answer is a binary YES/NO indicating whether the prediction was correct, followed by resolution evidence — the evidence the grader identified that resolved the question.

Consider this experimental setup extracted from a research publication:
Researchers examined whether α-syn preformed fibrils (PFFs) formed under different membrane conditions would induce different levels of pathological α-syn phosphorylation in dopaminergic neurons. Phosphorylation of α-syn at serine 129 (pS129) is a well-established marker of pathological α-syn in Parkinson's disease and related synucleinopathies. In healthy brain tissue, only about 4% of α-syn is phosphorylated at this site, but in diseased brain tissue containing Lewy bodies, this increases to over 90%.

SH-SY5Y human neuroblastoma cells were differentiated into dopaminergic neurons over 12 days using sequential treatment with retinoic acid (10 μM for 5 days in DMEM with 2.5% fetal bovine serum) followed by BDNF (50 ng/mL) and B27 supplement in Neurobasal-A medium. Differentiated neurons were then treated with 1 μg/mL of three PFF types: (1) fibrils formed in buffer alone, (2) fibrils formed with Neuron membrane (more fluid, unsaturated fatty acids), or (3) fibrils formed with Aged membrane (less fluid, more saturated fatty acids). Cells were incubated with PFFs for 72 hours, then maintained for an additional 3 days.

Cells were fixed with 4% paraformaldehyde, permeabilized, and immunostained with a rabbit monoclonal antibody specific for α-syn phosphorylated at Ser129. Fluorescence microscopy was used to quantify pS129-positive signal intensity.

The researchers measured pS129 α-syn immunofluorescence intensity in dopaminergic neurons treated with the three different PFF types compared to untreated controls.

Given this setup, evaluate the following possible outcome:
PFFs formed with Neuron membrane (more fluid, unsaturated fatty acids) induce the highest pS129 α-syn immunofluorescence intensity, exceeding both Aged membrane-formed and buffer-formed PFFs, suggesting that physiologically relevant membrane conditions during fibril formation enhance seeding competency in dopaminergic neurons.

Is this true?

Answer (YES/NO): NO